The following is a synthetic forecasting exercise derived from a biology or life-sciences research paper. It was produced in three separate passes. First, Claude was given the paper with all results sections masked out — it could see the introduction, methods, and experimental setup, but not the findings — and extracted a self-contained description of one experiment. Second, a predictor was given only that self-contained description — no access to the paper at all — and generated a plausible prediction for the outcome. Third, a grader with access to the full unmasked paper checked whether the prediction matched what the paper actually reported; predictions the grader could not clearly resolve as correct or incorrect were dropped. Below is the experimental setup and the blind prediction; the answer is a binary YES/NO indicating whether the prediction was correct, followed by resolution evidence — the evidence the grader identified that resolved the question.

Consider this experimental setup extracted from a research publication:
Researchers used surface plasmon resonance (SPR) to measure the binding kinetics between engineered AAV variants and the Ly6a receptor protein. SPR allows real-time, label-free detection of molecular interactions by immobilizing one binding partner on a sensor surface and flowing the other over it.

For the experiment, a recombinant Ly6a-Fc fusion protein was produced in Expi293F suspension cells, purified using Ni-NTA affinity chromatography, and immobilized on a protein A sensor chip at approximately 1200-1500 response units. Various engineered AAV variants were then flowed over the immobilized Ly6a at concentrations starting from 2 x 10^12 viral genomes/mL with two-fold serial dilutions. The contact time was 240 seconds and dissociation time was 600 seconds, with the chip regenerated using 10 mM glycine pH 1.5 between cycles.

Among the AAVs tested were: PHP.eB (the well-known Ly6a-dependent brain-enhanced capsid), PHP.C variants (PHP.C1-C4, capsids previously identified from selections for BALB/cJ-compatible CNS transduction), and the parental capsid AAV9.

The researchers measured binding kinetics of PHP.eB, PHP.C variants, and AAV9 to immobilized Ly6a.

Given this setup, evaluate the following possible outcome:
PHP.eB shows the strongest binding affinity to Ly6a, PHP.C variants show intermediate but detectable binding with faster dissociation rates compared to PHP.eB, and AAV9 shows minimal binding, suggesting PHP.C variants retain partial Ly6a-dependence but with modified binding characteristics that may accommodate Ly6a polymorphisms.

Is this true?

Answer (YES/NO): NO